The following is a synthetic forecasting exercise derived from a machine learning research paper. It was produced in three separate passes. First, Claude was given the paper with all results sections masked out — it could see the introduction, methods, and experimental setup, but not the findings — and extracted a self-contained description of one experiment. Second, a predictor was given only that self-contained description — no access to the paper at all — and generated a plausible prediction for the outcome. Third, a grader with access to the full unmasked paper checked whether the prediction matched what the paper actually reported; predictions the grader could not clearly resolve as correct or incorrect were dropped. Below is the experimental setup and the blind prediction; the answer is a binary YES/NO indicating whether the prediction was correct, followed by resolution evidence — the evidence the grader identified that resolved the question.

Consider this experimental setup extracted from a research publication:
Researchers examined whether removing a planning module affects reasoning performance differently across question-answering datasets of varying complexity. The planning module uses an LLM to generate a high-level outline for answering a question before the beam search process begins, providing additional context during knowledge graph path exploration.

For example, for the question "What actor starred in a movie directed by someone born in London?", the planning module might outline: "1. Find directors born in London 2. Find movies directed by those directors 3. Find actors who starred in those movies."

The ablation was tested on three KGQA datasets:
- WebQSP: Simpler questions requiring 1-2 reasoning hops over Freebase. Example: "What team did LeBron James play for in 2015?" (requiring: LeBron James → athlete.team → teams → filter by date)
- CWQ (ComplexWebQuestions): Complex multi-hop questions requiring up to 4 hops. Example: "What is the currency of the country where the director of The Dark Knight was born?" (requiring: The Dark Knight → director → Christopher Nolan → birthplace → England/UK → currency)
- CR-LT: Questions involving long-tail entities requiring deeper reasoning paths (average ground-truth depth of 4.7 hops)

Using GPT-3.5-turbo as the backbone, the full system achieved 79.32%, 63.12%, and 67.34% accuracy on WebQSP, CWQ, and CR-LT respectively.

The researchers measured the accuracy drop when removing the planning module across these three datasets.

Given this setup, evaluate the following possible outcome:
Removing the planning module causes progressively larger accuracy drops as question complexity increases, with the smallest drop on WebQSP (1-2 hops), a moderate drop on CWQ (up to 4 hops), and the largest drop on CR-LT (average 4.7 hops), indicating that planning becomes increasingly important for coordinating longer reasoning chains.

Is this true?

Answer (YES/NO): NO